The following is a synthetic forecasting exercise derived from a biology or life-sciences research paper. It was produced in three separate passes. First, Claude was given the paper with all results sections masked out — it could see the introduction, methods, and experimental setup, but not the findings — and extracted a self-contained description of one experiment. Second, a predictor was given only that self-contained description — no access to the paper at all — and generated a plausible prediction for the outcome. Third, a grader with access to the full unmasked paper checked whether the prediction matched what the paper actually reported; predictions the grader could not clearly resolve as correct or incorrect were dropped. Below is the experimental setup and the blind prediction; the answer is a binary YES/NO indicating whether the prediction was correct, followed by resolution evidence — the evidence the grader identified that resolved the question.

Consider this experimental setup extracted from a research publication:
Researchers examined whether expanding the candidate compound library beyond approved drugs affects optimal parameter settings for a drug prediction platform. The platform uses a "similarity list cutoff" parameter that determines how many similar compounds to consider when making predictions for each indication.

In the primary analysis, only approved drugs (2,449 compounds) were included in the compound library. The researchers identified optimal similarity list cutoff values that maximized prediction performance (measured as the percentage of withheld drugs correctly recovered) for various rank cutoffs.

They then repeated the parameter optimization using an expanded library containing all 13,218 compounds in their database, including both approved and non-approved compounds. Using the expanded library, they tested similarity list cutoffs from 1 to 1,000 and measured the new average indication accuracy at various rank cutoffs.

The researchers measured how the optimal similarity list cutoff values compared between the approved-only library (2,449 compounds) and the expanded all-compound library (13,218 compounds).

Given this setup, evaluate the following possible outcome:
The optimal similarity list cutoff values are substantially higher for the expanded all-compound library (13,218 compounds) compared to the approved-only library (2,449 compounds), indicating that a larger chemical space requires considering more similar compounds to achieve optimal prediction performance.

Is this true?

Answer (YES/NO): YES